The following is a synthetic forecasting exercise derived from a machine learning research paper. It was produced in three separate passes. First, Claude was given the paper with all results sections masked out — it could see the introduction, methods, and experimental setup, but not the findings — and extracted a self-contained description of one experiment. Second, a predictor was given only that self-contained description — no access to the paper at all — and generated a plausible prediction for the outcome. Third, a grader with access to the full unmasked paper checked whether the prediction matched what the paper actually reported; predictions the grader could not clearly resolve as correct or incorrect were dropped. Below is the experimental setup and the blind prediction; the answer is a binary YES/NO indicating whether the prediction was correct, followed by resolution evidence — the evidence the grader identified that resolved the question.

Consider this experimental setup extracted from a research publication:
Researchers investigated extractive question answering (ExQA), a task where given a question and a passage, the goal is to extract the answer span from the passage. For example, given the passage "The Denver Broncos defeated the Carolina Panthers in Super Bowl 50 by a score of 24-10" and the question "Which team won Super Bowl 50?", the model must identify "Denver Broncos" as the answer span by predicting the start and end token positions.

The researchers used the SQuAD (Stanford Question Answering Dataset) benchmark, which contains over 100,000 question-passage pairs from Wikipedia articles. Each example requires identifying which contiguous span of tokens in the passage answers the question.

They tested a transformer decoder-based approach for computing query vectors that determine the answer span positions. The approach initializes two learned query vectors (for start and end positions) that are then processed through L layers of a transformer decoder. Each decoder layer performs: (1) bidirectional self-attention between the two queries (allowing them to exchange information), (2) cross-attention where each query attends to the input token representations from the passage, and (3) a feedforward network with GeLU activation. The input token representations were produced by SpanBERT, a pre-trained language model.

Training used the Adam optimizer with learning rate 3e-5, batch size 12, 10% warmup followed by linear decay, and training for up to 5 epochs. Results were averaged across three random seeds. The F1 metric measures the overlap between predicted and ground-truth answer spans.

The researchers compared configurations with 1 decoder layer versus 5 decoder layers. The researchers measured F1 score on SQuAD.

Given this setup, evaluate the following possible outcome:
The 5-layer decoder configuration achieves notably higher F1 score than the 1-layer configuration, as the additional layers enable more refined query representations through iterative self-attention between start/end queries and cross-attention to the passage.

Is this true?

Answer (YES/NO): NO